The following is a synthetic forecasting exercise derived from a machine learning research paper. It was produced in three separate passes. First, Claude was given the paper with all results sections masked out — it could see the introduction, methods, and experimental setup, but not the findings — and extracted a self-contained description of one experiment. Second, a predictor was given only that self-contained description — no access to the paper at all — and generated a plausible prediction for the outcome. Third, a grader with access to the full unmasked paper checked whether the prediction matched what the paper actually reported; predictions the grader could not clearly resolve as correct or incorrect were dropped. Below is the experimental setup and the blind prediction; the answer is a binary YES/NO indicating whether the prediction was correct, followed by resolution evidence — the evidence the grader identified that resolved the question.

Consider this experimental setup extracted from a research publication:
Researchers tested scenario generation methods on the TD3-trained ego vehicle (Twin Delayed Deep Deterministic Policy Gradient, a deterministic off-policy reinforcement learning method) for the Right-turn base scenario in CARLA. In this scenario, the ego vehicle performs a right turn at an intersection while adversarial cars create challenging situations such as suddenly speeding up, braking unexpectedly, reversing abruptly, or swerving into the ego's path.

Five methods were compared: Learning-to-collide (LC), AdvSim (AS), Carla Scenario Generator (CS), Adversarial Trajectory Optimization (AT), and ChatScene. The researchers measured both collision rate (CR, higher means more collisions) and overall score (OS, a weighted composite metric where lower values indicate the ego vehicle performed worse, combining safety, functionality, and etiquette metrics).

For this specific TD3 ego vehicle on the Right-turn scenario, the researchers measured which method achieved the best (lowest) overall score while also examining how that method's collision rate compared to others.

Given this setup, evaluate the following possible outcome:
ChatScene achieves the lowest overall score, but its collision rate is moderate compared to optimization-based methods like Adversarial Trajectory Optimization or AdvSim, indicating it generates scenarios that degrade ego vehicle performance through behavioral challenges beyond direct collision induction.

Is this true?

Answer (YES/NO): NO